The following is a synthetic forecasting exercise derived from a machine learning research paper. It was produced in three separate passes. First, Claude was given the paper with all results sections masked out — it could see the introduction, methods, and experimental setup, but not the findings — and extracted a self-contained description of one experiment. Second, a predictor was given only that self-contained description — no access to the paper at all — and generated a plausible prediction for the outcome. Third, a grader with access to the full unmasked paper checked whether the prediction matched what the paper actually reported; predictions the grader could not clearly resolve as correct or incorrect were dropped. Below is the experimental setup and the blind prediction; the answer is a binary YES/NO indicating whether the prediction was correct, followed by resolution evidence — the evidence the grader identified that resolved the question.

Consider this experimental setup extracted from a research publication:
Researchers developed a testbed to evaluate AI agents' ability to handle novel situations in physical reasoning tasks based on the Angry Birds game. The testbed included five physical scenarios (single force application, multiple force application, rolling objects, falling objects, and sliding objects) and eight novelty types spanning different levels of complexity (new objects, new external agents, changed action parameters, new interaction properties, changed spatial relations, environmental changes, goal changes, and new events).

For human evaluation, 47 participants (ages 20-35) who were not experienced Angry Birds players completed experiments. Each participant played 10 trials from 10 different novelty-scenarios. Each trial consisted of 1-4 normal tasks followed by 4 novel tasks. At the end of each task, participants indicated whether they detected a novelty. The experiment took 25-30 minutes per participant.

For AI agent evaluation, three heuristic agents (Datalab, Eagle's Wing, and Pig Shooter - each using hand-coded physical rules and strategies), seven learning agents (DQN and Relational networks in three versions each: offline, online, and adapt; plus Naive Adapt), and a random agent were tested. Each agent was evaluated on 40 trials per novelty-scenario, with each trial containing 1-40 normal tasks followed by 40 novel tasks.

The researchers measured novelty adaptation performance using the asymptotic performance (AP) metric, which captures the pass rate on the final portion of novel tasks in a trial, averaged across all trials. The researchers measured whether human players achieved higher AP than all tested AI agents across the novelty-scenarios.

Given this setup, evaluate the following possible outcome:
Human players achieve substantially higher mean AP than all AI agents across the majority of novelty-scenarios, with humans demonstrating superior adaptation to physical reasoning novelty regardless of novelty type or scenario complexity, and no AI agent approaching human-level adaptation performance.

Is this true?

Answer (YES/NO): NO